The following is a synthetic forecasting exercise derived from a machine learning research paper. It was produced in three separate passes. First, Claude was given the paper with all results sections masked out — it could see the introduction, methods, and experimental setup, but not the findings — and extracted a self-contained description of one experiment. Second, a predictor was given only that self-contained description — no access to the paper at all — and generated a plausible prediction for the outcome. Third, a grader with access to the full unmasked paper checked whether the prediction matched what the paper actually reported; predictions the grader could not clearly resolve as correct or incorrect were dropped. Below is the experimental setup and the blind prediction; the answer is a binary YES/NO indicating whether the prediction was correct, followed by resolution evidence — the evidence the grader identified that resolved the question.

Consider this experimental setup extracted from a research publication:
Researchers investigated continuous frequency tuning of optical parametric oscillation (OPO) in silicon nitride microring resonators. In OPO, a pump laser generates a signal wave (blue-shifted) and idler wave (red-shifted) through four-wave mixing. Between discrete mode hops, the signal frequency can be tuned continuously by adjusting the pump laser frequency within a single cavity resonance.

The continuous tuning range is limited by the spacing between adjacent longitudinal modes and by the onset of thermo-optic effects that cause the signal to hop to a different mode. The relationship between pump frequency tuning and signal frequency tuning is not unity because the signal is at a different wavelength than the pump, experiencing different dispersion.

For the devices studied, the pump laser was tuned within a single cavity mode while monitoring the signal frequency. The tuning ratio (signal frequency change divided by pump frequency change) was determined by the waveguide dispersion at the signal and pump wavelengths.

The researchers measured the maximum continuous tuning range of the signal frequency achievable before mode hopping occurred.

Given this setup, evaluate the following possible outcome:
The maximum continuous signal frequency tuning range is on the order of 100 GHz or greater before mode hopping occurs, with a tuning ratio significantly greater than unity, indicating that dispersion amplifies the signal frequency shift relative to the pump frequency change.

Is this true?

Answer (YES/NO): NO